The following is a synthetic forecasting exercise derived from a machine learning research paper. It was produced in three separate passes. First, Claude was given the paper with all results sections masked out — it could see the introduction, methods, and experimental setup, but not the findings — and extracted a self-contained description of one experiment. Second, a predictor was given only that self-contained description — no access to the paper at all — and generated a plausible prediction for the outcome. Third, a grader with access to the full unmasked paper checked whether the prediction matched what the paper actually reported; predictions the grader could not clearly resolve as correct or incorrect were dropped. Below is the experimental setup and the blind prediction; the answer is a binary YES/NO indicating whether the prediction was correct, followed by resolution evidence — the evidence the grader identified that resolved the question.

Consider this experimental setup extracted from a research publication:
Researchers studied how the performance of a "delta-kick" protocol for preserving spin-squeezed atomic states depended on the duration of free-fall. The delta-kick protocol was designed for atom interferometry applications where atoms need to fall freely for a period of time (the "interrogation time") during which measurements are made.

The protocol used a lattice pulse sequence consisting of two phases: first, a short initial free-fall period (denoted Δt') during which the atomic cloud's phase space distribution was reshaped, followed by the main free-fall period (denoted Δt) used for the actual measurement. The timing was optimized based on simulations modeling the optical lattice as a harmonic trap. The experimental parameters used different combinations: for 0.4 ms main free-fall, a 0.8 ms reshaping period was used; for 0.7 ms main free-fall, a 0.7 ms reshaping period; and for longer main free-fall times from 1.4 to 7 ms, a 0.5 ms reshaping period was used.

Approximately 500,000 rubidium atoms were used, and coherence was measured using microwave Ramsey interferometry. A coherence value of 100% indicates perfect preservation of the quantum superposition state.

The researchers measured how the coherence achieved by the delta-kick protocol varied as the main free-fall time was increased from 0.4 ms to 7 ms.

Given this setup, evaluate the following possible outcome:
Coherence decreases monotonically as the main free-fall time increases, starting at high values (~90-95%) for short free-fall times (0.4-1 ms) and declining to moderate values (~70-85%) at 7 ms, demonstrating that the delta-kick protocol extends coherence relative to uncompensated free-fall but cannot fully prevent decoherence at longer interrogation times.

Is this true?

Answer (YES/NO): NO